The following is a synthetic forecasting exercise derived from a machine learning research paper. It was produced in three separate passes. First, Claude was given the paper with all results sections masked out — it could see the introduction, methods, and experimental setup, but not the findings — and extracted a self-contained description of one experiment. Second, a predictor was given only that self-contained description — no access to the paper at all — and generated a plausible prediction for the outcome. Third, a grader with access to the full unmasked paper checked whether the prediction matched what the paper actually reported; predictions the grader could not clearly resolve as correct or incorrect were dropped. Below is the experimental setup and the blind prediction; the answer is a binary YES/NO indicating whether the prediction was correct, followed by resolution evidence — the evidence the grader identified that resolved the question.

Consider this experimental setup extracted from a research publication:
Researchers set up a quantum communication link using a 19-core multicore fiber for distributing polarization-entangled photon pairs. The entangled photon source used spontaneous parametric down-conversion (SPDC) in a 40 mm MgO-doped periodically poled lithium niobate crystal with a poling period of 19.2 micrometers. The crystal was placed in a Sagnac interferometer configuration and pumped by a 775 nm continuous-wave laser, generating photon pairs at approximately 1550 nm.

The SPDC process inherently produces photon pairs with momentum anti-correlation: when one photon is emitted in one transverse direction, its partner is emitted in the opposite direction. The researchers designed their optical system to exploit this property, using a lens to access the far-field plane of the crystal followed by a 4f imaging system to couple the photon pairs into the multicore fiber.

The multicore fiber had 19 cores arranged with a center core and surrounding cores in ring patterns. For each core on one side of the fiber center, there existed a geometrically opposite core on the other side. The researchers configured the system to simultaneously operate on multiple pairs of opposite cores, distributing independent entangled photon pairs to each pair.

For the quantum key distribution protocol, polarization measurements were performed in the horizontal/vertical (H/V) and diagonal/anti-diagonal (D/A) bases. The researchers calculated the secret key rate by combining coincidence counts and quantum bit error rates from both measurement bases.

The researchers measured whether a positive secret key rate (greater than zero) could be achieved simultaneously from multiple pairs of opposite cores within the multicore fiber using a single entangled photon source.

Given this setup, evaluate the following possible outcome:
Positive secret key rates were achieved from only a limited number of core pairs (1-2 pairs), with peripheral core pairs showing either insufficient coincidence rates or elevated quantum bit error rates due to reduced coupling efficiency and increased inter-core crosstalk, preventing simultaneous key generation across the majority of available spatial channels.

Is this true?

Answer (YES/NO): NO